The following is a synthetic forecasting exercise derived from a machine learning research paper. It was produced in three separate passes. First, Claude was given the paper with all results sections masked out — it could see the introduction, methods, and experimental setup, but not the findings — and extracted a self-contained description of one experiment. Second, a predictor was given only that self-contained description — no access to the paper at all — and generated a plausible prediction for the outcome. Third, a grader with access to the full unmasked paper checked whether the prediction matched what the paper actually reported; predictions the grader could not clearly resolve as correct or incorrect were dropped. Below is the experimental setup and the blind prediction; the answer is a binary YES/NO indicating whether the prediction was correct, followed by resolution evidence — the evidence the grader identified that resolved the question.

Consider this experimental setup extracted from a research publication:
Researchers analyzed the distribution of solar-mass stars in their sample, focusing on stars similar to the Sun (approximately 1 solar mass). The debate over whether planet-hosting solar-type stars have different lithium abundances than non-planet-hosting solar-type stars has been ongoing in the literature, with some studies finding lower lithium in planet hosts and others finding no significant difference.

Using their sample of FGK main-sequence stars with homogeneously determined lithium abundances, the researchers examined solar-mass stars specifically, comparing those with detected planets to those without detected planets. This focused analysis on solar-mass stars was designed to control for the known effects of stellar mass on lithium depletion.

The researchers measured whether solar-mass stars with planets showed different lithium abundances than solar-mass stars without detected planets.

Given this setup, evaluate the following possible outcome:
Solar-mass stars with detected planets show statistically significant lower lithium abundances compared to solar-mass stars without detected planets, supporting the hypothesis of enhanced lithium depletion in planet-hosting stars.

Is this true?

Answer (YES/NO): NO